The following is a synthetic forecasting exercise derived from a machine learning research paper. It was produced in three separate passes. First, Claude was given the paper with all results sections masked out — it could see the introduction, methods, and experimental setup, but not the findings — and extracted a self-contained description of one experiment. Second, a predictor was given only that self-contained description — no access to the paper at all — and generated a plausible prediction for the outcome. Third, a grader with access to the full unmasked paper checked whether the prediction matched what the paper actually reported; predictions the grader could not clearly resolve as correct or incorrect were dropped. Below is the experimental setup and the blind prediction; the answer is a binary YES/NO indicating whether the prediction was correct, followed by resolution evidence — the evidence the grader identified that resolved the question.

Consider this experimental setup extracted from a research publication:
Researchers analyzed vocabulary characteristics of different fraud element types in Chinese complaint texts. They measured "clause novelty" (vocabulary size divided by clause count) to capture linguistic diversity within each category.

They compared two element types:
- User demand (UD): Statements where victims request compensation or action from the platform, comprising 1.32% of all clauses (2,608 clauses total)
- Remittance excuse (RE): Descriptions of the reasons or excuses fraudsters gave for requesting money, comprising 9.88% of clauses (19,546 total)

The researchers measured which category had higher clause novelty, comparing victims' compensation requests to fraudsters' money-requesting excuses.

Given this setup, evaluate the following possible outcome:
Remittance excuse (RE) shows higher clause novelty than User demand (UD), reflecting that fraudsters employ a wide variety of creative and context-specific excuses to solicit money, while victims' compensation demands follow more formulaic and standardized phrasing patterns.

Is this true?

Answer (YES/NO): NO